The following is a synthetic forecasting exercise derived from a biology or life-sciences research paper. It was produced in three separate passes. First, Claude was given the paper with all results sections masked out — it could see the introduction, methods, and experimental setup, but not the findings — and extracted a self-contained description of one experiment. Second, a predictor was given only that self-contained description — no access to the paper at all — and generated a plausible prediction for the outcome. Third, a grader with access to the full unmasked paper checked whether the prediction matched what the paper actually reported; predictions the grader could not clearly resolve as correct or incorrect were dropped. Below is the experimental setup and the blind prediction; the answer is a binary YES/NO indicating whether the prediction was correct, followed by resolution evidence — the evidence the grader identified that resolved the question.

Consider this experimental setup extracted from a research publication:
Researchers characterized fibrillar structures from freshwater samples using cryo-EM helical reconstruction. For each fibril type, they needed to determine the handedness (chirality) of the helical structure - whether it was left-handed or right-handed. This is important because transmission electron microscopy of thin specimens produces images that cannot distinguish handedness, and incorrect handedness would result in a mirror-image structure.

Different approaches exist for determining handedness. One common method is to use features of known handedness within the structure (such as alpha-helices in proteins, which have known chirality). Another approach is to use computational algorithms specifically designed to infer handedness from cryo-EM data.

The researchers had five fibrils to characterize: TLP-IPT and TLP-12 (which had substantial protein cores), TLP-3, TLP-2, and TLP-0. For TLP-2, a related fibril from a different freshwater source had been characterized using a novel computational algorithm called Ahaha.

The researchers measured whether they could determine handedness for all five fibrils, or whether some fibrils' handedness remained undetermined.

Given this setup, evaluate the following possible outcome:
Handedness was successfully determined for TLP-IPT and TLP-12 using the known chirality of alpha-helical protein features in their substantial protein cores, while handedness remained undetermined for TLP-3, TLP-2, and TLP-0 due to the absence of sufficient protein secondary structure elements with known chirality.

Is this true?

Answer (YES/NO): NO